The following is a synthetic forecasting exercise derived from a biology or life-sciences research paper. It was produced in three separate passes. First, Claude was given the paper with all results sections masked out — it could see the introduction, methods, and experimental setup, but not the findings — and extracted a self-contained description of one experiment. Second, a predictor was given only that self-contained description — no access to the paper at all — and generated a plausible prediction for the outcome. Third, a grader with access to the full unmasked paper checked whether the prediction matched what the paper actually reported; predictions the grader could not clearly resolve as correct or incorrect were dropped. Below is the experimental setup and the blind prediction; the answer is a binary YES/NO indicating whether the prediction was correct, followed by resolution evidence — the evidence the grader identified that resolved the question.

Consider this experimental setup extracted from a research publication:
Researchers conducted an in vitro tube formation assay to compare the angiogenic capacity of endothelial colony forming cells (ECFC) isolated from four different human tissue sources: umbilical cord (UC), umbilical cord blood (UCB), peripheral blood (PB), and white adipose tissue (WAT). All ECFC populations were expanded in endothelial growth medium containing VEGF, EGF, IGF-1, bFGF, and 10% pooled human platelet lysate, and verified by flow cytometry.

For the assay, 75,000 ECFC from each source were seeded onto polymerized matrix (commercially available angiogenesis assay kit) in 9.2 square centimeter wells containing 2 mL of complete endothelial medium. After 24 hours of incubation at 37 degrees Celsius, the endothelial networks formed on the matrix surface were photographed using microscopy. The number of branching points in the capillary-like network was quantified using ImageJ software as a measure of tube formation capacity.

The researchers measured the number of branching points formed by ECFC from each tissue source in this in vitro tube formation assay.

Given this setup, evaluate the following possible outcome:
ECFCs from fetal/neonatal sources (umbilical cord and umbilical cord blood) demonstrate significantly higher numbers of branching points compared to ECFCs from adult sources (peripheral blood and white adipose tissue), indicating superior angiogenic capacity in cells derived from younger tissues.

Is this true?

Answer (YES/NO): NO